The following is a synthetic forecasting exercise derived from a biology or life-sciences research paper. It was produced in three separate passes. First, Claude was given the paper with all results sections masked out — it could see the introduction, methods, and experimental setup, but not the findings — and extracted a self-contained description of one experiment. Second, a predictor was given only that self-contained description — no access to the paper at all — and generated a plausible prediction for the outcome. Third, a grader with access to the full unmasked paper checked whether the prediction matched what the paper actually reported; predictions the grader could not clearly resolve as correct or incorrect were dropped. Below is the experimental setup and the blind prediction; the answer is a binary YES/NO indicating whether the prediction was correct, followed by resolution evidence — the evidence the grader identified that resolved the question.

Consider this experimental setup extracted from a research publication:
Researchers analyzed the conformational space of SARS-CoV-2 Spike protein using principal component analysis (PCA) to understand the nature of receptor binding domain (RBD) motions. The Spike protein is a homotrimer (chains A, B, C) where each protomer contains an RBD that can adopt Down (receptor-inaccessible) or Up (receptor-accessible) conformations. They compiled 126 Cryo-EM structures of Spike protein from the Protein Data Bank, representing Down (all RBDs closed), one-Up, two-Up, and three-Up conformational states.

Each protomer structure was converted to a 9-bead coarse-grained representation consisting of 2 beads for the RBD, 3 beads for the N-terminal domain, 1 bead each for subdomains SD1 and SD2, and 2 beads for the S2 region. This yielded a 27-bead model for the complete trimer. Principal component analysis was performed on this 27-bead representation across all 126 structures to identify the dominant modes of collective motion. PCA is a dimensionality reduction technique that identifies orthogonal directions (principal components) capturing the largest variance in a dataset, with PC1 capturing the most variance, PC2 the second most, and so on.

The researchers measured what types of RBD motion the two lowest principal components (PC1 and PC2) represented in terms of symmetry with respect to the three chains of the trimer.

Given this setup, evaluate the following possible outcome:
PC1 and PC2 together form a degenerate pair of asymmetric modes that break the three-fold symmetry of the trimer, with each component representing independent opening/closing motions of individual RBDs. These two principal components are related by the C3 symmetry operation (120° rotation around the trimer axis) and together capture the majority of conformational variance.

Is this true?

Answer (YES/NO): NO